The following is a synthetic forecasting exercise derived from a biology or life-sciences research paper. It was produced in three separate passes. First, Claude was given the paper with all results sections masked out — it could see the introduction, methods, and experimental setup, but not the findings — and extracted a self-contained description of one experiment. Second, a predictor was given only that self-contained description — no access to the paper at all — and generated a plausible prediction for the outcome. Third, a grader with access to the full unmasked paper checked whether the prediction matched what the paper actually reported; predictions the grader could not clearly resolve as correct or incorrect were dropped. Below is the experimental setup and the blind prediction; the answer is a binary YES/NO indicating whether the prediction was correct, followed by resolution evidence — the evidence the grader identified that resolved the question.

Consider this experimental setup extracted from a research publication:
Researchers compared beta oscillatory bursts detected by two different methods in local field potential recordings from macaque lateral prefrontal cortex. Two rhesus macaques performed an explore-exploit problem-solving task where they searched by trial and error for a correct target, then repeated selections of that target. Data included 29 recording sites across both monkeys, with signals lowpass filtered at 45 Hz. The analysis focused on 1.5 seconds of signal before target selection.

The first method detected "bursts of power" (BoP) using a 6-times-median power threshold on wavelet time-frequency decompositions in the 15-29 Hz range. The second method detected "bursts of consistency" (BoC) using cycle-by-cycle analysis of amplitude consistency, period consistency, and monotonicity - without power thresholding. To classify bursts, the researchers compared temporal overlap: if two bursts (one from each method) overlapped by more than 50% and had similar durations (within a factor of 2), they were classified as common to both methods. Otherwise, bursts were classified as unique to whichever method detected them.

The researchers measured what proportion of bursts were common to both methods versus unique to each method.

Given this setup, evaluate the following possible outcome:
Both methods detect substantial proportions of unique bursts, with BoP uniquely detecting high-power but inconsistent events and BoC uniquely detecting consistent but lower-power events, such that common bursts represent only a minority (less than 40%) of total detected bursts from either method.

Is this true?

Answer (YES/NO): NO